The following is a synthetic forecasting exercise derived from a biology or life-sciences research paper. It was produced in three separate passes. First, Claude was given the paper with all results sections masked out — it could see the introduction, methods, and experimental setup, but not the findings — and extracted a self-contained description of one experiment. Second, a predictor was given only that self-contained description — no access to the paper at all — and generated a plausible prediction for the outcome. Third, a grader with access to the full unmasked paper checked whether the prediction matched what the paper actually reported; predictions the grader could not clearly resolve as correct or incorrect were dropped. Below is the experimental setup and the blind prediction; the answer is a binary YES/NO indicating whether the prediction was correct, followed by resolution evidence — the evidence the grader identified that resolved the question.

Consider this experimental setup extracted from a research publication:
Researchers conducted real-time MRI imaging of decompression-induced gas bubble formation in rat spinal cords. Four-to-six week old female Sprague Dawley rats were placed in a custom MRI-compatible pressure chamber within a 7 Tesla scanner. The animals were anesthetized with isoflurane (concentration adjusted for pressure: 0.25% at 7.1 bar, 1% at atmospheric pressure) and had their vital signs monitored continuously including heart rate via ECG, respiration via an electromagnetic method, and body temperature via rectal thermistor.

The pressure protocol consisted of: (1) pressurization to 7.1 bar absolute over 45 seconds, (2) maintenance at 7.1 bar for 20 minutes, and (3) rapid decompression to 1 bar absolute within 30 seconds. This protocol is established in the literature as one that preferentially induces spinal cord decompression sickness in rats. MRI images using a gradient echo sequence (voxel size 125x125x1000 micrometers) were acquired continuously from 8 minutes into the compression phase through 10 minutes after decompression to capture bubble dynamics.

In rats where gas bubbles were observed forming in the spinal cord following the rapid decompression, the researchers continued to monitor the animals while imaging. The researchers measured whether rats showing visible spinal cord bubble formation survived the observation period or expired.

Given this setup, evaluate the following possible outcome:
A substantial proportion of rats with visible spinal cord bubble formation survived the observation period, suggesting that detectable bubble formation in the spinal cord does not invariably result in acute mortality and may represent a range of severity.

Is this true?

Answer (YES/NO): NO